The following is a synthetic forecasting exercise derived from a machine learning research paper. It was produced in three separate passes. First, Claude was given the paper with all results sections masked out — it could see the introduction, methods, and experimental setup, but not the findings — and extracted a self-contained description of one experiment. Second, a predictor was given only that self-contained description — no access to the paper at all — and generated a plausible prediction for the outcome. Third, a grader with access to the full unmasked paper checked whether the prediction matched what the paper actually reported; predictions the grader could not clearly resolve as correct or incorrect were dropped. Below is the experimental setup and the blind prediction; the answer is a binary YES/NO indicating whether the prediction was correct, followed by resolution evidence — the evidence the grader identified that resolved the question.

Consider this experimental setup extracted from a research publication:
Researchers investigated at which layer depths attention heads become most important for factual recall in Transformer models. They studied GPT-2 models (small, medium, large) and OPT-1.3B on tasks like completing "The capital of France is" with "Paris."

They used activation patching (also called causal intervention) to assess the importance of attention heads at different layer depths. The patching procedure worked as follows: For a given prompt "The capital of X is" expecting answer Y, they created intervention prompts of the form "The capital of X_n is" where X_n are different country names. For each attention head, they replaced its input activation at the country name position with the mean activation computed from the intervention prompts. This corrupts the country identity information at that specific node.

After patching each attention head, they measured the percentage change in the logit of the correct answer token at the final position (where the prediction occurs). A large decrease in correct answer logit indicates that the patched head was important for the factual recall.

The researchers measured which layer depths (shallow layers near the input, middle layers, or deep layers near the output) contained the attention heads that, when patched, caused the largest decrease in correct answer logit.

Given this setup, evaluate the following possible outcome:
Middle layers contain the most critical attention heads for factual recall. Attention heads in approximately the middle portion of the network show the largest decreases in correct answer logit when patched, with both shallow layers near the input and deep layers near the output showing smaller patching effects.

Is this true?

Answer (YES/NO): NO